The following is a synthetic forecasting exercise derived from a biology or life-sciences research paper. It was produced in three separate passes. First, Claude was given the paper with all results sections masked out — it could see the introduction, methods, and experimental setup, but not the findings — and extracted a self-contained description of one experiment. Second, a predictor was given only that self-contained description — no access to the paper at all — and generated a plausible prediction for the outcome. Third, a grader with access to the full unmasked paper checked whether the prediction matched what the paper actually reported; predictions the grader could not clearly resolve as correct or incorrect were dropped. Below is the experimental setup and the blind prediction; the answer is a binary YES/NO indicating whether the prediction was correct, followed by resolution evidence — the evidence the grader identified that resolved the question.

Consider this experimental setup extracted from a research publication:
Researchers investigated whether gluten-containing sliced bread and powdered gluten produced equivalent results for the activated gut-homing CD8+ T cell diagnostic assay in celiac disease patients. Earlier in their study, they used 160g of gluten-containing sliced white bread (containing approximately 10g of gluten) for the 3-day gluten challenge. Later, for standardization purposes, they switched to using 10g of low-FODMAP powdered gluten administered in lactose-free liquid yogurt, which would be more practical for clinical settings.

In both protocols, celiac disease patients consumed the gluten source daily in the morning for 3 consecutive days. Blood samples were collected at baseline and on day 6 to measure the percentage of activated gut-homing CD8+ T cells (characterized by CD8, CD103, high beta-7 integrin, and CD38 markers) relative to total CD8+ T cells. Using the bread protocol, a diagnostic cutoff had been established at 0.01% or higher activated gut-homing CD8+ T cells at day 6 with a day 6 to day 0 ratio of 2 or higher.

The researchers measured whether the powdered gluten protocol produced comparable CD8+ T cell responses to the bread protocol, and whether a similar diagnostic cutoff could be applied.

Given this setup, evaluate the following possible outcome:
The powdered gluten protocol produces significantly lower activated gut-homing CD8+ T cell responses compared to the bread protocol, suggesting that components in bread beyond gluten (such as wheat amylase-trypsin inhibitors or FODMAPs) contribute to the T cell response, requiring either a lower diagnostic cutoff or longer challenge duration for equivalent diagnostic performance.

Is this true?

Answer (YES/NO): NO